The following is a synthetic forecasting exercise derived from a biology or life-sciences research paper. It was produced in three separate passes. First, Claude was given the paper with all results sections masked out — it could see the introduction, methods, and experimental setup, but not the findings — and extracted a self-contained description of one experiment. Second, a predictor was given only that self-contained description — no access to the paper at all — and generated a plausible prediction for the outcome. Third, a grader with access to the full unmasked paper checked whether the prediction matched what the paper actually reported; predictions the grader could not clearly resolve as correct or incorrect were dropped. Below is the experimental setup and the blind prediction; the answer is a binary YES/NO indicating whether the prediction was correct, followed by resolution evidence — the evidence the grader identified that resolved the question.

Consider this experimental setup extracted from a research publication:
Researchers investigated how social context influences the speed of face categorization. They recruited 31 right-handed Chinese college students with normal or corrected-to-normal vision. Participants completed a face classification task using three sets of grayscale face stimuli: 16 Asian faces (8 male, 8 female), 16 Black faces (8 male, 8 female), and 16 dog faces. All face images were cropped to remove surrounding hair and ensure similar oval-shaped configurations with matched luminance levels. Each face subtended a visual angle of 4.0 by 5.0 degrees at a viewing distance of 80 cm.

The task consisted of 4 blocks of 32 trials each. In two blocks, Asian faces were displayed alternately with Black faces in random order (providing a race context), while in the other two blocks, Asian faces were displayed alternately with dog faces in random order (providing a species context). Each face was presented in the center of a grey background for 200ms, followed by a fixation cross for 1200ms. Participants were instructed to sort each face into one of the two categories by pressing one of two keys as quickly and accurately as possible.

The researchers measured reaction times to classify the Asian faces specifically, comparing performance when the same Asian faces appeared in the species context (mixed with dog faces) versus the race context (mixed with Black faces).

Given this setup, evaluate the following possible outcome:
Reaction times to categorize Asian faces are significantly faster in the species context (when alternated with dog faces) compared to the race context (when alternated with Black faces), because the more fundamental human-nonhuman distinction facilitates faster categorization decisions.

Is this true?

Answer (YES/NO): YES